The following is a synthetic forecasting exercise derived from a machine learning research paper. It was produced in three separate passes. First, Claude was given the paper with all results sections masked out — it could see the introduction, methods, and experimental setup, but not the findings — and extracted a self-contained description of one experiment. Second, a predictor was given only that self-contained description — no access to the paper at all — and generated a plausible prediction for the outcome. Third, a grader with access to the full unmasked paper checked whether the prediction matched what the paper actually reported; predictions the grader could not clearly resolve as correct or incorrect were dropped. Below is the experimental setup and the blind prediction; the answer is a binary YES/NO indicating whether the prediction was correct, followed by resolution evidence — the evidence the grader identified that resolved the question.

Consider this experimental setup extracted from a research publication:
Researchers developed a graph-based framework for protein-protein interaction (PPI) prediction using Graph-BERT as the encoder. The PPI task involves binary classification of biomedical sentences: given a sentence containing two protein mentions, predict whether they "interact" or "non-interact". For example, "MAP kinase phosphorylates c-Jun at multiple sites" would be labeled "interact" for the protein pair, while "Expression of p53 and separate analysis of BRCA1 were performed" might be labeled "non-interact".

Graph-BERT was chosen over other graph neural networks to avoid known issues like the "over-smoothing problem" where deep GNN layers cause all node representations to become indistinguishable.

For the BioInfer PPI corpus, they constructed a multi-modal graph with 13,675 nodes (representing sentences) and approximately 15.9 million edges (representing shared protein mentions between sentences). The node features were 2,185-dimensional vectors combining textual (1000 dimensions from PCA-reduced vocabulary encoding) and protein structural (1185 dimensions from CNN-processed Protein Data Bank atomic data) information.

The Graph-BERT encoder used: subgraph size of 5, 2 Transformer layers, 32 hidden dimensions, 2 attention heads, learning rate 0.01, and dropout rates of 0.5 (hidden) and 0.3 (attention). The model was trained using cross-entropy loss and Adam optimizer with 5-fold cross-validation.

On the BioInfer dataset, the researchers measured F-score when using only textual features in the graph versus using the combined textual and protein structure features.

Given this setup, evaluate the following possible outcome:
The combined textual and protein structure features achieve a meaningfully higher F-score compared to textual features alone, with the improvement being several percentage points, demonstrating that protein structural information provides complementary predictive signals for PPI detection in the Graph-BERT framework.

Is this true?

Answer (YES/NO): NO